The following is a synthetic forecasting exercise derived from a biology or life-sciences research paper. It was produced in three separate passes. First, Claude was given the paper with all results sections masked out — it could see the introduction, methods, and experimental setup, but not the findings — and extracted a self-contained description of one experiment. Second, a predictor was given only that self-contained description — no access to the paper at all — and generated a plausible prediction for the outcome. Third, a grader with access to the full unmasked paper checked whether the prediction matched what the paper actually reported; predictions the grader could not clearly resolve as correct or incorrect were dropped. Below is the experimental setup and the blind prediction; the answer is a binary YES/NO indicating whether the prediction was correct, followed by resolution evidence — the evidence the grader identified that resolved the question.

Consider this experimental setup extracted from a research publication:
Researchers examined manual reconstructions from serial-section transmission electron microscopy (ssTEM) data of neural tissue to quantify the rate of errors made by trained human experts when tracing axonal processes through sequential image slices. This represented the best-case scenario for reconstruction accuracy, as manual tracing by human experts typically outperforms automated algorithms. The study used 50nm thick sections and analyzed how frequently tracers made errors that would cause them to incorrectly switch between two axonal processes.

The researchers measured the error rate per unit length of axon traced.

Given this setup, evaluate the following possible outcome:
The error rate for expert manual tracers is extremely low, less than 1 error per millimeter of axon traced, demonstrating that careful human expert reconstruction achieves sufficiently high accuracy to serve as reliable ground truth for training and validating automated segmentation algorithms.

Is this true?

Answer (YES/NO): NO